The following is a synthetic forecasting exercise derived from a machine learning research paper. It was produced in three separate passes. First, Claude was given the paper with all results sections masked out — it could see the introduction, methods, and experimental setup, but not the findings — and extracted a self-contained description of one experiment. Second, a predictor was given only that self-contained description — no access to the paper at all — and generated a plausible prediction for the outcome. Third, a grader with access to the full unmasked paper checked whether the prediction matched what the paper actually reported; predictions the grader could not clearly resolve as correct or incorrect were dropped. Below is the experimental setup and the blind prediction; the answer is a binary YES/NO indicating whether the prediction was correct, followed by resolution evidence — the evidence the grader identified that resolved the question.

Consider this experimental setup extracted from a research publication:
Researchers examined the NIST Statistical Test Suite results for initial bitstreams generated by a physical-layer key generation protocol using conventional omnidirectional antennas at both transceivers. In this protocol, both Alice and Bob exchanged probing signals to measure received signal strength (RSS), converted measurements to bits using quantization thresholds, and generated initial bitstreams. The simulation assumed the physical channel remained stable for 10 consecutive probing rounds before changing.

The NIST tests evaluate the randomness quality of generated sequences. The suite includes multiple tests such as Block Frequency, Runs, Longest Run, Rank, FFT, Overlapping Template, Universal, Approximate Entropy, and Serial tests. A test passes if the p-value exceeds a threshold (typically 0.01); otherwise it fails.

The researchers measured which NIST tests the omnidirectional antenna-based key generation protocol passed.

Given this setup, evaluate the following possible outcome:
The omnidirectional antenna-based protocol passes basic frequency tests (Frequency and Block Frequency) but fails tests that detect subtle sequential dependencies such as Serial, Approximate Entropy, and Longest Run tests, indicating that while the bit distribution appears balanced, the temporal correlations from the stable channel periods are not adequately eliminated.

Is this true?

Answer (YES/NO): NO